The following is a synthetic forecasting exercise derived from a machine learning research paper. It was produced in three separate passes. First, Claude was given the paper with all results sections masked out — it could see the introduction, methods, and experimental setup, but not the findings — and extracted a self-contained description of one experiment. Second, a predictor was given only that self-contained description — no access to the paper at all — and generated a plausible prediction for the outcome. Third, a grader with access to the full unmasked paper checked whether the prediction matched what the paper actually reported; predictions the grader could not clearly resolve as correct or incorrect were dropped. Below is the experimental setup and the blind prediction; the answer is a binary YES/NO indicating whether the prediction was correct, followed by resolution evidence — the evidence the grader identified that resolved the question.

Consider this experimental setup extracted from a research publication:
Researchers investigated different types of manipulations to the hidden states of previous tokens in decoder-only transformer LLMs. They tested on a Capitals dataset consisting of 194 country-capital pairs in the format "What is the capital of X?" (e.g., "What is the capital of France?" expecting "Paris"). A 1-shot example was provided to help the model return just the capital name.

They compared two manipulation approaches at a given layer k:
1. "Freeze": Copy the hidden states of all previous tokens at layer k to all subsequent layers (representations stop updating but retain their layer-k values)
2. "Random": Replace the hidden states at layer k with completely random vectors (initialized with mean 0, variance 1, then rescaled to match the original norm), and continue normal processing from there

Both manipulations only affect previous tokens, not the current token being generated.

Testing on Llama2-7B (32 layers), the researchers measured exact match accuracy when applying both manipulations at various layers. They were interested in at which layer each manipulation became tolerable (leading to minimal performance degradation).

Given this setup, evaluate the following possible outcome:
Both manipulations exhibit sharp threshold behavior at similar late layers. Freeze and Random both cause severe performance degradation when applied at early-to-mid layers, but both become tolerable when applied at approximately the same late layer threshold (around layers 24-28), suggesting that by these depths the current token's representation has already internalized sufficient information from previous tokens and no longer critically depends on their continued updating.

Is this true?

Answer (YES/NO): NO